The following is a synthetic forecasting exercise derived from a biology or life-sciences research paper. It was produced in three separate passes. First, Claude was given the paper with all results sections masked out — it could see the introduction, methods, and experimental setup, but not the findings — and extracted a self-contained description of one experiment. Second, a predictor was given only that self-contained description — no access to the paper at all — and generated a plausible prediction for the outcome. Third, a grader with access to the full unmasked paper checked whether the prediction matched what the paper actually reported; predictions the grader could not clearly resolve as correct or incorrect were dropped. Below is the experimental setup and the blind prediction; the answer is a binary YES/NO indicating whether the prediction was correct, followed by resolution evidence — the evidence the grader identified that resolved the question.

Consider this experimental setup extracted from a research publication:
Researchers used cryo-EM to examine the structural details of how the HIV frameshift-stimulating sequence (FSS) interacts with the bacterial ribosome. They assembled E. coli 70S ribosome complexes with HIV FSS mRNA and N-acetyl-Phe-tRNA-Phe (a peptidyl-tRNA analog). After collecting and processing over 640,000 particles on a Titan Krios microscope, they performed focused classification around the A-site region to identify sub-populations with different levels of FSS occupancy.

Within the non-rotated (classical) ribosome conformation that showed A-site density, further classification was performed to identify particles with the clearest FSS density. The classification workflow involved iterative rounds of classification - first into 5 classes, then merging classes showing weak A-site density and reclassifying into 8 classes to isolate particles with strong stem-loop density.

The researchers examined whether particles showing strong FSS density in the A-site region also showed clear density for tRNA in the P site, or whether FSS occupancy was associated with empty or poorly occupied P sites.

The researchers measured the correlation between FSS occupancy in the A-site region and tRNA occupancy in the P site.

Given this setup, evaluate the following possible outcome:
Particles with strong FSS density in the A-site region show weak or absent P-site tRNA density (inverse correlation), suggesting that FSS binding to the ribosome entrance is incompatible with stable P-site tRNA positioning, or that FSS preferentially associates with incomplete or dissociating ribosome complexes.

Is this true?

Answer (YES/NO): NO